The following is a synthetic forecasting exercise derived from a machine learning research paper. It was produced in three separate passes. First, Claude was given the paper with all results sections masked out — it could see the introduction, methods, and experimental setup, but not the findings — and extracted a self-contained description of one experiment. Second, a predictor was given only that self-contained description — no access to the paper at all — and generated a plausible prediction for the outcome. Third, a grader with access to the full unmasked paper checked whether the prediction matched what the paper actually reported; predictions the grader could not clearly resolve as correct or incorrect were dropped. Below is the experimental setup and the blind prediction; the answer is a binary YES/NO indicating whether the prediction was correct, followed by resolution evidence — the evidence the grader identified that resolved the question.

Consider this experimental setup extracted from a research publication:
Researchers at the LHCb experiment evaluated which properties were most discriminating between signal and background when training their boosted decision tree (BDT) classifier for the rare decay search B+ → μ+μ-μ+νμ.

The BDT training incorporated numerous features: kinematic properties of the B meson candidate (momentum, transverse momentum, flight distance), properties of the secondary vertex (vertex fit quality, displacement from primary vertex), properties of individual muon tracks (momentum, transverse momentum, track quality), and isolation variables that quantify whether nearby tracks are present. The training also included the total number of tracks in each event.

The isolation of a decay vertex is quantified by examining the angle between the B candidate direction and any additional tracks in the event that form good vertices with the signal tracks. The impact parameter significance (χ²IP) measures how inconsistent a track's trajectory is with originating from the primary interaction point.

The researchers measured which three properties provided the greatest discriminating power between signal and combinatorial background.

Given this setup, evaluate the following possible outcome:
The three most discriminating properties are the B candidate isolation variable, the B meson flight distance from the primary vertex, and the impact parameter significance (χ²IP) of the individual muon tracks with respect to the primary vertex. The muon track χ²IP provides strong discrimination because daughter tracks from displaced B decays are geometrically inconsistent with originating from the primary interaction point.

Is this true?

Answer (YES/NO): NO